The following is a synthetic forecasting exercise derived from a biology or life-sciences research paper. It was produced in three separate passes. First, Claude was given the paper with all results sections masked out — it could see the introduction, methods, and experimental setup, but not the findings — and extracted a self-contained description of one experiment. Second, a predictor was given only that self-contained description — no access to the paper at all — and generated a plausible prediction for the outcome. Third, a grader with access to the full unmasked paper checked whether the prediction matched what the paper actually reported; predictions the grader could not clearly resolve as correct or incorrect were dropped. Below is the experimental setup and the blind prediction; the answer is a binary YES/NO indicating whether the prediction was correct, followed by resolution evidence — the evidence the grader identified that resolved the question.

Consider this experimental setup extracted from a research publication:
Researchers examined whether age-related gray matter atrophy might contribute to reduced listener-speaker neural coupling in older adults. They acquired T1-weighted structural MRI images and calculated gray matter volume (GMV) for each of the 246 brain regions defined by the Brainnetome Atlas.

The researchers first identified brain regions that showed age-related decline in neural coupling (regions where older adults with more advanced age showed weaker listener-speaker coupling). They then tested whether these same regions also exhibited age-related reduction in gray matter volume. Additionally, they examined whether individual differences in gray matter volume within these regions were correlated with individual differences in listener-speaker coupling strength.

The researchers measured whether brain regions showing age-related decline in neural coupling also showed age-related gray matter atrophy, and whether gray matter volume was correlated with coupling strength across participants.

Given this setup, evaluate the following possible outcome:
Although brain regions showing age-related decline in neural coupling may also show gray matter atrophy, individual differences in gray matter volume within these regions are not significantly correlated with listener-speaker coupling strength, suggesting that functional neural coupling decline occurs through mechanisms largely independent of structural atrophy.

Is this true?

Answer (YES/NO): YES